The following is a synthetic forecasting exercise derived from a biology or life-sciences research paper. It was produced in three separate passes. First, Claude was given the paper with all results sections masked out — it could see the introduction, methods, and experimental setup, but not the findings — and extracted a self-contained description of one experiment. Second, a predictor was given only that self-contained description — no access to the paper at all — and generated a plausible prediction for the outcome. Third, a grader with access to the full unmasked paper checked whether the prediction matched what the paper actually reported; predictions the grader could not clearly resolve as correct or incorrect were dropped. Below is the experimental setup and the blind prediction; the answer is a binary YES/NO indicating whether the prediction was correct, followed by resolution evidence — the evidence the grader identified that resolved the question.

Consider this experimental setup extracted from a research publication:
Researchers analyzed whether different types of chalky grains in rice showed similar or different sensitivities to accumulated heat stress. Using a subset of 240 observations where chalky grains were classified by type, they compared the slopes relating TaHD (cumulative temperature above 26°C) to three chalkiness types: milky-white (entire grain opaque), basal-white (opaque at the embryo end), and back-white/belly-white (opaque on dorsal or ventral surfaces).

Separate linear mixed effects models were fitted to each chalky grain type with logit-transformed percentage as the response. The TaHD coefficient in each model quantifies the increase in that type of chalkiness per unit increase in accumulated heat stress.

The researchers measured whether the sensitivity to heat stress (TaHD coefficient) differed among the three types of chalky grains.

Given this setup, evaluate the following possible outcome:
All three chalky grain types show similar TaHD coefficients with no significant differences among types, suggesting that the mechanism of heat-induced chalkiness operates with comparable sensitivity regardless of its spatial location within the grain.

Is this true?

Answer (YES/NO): NO